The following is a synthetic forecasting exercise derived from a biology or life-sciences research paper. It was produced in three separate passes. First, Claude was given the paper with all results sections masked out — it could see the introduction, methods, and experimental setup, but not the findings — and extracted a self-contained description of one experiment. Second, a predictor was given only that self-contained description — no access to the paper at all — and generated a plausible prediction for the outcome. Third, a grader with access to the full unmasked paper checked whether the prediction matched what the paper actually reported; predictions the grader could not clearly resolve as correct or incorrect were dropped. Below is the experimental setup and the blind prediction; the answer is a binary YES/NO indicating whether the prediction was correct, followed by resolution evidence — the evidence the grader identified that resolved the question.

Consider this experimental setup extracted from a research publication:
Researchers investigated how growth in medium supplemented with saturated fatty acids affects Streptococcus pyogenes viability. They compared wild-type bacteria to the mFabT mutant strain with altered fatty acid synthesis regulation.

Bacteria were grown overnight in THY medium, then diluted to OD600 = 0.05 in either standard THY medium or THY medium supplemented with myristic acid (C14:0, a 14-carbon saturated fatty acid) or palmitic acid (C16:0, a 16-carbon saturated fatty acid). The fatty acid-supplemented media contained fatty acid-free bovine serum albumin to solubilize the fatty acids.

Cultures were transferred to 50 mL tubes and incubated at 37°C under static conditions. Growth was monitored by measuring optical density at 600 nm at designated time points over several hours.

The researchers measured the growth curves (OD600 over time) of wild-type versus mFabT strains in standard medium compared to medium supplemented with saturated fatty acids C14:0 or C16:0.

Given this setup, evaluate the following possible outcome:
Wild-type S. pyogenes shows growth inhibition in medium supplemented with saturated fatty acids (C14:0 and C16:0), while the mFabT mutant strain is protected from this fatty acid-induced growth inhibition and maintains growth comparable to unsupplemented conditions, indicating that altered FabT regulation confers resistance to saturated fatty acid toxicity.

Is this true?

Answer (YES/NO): YES